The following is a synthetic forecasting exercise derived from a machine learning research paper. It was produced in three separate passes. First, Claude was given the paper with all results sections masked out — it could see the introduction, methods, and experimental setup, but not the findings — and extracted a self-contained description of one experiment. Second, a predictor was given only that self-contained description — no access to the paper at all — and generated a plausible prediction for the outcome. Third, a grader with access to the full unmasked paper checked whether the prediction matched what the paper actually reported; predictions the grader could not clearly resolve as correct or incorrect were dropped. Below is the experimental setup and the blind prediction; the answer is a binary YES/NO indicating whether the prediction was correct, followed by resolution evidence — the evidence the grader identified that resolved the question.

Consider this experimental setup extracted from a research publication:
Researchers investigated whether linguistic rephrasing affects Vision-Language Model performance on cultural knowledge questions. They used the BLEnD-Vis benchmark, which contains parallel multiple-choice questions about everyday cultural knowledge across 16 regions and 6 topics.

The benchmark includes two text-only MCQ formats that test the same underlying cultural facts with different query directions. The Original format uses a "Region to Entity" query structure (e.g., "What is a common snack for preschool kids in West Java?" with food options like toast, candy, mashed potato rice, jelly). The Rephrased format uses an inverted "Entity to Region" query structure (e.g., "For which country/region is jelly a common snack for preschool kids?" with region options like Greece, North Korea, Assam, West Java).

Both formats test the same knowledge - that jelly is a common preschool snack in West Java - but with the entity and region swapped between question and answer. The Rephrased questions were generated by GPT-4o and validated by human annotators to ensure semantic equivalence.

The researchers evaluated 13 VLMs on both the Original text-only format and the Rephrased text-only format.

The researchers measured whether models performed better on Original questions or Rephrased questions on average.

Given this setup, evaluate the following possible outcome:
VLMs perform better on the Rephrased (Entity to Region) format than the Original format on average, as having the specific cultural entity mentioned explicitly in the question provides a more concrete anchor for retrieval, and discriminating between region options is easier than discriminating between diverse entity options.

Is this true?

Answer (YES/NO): NO